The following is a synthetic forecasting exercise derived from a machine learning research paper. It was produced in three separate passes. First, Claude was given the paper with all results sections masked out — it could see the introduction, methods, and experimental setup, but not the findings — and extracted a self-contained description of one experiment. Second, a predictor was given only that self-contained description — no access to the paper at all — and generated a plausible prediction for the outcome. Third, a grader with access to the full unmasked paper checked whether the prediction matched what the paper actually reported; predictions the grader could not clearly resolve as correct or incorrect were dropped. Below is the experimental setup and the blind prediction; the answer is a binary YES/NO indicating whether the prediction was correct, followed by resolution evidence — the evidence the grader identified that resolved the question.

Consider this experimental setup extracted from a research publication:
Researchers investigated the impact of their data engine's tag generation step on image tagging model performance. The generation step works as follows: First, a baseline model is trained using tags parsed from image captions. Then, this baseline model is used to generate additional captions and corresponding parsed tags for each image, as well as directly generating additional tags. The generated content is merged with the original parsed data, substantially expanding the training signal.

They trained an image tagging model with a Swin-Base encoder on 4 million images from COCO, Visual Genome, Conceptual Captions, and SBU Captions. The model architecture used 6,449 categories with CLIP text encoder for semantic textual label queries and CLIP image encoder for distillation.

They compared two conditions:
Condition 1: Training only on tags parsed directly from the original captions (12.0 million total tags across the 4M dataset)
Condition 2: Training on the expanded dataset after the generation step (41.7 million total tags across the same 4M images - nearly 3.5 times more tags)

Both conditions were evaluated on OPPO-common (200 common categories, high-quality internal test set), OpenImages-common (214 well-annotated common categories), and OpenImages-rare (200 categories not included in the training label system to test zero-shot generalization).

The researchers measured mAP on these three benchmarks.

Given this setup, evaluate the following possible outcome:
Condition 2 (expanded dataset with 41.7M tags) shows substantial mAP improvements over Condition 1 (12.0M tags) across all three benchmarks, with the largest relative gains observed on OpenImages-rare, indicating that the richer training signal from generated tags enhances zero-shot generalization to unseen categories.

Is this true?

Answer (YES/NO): YES